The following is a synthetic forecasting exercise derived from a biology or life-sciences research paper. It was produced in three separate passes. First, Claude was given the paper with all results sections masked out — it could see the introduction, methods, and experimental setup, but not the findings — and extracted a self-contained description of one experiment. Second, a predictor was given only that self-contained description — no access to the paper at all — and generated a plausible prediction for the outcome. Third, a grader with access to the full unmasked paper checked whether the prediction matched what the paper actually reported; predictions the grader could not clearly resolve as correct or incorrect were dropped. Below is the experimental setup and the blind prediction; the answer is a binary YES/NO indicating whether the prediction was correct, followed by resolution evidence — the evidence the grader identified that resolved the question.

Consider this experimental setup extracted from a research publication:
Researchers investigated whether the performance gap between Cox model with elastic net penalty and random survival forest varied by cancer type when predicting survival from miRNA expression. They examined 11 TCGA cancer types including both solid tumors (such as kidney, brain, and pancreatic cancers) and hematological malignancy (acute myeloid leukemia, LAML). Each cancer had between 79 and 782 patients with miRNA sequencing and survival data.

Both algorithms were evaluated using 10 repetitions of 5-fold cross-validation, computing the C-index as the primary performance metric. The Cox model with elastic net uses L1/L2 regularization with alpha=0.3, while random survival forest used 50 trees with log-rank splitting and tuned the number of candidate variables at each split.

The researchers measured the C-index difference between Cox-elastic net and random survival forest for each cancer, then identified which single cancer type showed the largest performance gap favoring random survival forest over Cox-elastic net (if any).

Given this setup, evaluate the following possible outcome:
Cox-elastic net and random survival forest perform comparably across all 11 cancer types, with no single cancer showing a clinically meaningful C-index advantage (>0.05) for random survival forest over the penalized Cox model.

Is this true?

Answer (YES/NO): NO